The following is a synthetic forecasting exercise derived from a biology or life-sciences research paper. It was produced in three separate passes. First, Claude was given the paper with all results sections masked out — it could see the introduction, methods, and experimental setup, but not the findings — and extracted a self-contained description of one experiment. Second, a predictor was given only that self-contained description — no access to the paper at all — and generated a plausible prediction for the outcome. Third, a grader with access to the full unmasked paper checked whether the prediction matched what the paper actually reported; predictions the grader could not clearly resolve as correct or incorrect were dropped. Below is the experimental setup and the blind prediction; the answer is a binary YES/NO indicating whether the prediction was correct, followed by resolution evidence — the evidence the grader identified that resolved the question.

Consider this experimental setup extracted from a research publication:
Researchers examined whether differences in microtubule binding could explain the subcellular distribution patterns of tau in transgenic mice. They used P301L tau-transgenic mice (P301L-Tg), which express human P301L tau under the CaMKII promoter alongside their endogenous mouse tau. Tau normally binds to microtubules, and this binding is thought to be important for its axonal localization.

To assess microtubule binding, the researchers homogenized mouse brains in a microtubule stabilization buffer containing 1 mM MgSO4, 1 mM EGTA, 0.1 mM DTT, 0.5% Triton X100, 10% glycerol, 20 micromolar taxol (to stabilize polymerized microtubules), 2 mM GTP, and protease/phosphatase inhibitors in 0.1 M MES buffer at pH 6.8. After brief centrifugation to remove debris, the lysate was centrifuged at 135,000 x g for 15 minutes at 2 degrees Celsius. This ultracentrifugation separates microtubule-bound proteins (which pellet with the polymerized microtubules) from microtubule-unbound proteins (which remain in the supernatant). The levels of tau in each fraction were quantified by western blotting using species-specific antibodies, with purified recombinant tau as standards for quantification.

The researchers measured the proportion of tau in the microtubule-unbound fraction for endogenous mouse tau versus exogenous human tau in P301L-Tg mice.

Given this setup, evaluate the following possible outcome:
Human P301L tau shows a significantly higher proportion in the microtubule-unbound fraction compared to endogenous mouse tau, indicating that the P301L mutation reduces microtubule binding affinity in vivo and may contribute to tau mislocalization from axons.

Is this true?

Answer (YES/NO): NO